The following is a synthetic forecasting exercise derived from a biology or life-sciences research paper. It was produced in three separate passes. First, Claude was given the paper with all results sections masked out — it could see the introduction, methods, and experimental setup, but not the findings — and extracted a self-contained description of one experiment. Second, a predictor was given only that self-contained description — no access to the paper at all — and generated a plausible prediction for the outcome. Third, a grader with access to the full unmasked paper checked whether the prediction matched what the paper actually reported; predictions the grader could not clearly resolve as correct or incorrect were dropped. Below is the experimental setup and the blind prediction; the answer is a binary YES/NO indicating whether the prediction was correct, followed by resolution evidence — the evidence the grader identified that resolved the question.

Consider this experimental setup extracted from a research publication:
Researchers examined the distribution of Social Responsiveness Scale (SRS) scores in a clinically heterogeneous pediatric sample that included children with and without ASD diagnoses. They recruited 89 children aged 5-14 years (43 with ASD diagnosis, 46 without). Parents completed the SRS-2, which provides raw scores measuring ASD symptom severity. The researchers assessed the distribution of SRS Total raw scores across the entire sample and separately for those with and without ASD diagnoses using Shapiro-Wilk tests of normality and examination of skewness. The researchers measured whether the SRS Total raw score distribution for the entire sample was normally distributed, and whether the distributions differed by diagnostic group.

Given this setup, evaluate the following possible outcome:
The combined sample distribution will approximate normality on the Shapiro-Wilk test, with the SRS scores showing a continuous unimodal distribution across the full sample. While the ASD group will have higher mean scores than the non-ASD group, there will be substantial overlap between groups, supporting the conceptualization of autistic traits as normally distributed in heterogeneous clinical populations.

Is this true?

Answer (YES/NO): NO